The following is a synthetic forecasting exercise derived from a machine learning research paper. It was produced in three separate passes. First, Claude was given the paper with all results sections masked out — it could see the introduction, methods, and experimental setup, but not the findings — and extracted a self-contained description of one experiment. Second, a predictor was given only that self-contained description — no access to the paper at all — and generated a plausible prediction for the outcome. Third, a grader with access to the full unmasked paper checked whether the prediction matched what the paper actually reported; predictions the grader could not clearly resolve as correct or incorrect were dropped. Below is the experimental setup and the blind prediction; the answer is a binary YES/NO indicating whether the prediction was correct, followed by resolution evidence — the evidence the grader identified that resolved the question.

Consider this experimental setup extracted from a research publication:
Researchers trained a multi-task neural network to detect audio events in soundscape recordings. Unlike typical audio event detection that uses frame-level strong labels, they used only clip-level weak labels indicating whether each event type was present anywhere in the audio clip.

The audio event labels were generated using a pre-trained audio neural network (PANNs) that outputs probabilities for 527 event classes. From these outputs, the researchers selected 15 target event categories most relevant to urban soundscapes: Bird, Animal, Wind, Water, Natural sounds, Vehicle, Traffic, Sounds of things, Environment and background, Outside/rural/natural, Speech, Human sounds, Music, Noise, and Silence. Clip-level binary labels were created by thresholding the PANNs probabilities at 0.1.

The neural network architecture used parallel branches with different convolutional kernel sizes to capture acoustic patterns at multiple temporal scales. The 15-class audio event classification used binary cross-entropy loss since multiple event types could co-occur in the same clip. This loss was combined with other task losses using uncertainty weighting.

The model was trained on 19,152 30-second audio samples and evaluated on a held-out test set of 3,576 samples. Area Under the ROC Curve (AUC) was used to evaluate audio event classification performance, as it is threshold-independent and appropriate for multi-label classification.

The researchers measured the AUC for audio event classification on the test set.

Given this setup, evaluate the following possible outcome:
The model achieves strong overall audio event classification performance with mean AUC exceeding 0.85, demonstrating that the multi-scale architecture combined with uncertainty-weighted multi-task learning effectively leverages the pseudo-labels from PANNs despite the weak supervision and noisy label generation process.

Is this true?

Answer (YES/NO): YES